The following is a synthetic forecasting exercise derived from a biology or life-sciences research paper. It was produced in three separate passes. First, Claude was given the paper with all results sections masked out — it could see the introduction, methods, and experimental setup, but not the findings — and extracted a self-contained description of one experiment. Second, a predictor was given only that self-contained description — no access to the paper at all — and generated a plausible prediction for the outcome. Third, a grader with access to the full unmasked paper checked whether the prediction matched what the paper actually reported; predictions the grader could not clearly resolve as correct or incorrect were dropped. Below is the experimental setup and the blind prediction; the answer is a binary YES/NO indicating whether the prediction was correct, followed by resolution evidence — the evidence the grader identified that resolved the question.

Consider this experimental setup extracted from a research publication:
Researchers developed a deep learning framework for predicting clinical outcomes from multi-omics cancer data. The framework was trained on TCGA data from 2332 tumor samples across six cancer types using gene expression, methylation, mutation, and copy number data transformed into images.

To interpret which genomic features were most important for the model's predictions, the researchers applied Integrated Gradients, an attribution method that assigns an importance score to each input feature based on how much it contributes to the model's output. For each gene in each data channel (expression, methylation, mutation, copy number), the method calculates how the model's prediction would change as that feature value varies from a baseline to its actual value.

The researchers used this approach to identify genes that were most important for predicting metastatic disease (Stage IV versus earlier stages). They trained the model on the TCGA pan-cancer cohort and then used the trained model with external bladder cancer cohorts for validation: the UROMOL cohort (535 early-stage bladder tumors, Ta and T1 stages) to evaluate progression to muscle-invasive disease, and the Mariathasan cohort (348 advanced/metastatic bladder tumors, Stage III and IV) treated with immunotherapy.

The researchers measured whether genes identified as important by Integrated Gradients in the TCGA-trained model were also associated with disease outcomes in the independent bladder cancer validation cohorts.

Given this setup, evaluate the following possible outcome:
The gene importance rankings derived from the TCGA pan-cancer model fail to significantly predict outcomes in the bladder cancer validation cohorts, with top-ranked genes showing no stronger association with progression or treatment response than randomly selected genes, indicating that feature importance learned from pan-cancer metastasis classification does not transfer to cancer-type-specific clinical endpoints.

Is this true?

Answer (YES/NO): NO